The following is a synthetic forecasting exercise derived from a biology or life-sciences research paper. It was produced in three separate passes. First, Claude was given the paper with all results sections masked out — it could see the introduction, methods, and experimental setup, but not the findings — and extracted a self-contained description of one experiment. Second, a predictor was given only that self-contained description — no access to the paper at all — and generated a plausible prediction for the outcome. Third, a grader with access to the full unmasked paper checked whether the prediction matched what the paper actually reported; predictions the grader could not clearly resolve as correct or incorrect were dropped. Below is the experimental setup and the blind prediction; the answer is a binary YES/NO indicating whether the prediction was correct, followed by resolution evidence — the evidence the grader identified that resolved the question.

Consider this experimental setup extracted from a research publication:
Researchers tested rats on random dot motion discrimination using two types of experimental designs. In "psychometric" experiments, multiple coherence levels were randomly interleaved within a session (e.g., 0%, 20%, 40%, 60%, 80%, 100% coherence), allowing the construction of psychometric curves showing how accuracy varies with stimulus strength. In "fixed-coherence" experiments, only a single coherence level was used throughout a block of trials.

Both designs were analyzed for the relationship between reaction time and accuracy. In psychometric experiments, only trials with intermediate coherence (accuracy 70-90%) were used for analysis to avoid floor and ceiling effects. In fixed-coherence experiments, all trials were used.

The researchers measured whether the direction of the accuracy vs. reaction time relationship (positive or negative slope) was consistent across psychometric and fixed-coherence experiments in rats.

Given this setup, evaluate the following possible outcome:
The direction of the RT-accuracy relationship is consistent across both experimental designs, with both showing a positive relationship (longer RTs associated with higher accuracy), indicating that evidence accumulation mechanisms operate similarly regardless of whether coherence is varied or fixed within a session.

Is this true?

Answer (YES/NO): YES